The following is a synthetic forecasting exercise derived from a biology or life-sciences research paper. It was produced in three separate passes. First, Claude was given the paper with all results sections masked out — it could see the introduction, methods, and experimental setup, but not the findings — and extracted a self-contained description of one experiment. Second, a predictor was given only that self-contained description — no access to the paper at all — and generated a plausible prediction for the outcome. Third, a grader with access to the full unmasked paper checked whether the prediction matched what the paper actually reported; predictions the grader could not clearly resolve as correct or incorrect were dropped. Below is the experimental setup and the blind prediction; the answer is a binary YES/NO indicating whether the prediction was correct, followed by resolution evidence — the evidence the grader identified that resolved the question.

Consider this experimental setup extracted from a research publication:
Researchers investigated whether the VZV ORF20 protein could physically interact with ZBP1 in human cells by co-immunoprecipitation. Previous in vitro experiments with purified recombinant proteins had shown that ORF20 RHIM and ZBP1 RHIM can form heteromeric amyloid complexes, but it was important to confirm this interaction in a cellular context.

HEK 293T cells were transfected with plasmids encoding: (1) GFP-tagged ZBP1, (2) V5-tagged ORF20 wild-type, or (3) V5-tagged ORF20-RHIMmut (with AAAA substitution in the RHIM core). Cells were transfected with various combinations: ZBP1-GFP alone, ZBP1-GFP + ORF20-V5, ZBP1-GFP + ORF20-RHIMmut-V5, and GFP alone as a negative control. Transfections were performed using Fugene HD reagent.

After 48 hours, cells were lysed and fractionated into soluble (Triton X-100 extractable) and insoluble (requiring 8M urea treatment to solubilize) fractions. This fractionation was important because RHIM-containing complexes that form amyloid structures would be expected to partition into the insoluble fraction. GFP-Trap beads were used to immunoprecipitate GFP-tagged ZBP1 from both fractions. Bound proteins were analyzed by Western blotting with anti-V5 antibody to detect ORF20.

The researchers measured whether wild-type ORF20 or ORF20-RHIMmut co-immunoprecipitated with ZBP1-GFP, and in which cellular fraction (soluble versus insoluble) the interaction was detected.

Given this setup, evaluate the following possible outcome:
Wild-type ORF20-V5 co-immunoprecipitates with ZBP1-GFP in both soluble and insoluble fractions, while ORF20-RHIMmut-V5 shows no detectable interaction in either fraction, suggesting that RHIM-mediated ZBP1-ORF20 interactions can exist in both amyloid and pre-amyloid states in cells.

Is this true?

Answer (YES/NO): NO